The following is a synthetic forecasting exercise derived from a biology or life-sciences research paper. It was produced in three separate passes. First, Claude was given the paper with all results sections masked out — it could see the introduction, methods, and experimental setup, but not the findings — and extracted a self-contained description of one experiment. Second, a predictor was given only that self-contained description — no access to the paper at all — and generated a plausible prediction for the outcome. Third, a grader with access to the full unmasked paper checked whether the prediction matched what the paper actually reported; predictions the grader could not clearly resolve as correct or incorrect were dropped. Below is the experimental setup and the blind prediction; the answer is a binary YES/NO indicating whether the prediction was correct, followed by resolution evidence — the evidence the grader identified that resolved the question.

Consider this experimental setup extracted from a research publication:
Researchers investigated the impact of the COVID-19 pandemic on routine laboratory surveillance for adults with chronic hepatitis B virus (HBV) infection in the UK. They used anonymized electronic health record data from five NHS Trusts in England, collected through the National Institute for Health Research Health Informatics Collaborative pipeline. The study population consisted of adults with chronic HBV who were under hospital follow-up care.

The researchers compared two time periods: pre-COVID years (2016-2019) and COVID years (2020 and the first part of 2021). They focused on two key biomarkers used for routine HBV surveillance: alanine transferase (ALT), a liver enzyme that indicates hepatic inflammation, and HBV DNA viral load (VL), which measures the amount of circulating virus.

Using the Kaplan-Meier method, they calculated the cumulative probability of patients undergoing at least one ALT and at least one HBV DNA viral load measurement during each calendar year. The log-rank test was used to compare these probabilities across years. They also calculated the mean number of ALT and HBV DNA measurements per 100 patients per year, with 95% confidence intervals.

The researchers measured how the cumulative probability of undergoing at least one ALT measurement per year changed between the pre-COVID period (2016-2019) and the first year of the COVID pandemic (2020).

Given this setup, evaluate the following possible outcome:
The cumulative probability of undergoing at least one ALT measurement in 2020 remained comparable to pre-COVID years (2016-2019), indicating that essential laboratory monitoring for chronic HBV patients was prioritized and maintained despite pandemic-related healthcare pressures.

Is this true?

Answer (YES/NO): NO